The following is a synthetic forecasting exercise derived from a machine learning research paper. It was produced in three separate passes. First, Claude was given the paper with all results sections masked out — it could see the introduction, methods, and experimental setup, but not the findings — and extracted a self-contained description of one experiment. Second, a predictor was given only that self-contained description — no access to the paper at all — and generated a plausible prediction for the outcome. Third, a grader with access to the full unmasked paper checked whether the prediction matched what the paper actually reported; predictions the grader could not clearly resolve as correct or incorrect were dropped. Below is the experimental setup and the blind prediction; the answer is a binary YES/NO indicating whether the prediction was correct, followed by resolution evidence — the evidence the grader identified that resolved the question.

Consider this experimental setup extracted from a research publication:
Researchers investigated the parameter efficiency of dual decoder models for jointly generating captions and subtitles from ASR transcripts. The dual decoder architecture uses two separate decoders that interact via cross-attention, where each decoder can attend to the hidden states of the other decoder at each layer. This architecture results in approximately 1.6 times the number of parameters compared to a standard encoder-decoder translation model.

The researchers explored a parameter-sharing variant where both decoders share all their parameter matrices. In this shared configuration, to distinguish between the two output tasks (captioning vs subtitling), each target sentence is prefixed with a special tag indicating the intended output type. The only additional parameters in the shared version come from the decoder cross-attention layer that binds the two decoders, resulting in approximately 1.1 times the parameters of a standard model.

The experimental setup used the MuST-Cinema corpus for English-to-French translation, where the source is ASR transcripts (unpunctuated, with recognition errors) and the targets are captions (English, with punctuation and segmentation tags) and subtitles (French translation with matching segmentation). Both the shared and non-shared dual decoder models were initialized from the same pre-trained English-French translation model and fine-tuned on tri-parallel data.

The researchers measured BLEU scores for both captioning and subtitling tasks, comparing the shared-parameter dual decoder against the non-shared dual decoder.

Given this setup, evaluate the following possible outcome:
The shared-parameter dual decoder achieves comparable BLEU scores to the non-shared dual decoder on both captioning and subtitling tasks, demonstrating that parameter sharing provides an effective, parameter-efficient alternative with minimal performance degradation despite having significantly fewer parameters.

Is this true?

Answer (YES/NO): YES